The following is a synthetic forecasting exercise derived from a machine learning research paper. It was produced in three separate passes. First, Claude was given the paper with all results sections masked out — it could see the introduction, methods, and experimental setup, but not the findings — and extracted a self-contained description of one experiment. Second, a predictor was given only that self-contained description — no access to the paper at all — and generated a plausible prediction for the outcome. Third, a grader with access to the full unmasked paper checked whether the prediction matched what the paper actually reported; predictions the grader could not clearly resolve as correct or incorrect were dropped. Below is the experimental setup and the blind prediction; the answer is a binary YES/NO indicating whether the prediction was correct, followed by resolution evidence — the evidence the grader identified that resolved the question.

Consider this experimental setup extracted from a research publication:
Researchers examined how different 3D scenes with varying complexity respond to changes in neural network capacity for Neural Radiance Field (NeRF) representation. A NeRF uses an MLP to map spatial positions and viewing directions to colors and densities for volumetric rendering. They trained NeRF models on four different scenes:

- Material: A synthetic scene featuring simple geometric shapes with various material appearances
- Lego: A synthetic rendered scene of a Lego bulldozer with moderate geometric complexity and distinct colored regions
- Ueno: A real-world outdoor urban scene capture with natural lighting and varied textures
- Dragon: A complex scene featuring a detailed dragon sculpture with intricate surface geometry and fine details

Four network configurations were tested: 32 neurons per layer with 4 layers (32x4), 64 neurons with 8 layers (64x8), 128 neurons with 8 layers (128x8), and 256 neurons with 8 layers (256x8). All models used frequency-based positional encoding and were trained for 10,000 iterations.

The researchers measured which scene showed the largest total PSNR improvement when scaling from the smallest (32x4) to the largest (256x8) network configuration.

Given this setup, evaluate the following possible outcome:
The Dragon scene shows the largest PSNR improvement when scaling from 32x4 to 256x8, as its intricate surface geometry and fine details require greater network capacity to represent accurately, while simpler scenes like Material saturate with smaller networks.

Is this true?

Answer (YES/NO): YES